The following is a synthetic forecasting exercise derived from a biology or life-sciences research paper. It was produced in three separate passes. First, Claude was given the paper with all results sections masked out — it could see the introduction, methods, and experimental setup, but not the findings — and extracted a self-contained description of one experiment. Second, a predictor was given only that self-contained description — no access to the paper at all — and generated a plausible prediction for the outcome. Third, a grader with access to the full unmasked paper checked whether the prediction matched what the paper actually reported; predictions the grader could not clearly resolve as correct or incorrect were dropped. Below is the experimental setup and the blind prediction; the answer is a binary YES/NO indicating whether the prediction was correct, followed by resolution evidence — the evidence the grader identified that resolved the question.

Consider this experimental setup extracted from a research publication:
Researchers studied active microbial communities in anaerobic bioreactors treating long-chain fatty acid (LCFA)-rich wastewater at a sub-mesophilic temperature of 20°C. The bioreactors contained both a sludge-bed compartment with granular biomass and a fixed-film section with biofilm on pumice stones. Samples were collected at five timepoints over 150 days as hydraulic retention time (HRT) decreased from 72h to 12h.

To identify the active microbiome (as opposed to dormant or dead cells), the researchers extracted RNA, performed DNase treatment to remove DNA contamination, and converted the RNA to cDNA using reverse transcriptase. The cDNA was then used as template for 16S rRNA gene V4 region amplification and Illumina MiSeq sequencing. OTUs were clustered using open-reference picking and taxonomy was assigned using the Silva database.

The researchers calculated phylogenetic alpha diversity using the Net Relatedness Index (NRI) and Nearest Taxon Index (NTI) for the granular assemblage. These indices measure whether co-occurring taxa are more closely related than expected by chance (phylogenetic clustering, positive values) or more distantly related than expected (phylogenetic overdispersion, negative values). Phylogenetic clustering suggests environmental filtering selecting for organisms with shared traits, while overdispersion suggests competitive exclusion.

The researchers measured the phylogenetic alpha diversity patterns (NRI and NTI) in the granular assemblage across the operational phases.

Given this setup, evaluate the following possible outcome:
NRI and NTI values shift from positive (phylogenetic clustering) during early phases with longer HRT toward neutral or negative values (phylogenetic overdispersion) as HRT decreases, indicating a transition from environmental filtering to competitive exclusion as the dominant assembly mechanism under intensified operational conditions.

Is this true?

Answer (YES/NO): NO